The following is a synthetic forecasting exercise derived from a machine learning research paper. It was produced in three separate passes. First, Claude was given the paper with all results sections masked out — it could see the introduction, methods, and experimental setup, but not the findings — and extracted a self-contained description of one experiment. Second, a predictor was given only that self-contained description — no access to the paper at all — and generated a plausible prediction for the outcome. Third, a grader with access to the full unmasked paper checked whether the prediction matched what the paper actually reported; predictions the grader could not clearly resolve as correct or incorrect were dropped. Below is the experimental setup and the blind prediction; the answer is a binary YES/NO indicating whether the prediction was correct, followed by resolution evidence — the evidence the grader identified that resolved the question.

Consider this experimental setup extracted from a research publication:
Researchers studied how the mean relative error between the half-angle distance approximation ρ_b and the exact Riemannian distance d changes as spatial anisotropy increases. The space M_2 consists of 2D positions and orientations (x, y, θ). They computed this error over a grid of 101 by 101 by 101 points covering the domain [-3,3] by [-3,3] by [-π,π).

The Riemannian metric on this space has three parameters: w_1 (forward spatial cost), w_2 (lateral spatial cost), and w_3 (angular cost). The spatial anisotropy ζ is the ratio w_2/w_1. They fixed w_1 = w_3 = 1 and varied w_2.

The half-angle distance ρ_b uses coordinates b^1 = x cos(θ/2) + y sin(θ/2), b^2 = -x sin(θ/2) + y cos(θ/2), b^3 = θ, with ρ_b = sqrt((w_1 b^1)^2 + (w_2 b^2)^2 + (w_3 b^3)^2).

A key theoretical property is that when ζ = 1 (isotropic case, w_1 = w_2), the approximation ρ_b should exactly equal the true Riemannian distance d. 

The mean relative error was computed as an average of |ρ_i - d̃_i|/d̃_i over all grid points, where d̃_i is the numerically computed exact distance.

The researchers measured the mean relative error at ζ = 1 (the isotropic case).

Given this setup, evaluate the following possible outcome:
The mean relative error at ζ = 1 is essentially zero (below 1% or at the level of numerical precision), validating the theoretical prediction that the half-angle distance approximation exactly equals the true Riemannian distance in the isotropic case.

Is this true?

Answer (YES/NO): NO